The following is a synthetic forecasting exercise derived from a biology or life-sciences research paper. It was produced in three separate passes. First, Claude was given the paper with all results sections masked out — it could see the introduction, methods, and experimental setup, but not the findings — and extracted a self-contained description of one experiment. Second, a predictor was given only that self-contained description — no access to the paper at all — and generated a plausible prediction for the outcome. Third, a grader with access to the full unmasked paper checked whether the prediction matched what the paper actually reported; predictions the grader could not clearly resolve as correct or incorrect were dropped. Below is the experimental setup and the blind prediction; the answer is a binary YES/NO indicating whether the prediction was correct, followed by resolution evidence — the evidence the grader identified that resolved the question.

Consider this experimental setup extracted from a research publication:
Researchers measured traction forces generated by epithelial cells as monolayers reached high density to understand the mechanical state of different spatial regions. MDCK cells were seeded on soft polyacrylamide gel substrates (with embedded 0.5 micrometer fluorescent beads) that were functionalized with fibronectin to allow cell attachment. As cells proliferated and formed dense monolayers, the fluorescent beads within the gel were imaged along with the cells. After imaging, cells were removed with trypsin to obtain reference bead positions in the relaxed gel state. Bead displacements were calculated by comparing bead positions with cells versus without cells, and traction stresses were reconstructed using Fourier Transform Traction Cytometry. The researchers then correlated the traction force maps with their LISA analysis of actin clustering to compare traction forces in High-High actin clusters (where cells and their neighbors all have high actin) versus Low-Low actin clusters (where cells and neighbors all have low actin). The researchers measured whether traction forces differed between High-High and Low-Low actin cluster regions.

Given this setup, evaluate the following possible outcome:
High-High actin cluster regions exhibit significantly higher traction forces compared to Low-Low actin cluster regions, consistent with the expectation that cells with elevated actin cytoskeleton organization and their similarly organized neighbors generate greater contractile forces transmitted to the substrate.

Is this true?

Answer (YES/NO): NO